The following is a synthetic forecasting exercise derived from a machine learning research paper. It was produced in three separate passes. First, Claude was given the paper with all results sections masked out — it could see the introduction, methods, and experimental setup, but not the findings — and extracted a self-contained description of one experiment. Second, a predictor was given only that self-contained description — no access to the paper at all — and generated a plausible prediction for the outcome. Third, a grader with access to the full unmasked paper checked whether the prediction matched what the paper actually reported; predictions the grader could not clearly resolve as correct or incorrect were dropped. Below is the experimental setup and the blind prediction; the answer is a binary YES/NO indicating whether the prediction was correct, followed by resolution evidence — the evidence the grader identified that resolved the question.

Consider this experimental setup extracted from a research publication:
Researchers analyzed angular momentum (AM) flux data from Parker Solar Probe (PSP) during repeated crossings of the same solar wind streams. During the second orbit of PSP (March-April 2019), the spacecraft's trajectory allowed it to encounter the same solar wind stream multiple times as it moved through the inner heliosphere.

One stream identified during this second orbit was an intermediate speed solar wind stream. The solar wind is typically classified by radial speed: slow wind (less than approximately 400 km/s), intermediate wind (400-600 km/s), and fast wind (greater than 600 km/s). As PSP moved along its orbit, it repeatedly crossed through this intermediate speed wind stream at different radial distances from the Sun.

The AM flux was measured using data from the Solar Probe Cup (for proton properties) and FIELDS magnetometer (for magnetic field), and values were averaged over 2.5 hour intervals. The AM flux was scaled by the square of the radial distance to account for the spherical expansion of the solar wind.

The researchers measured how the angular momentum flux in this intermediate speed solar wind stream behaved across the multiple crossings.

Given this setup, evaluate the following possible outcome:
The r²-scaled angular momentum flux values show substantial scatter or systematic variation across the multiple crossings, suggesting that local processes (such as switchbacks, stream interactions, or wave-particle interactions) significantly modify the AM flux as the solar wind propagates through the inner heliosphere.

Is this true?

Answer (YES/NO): NO